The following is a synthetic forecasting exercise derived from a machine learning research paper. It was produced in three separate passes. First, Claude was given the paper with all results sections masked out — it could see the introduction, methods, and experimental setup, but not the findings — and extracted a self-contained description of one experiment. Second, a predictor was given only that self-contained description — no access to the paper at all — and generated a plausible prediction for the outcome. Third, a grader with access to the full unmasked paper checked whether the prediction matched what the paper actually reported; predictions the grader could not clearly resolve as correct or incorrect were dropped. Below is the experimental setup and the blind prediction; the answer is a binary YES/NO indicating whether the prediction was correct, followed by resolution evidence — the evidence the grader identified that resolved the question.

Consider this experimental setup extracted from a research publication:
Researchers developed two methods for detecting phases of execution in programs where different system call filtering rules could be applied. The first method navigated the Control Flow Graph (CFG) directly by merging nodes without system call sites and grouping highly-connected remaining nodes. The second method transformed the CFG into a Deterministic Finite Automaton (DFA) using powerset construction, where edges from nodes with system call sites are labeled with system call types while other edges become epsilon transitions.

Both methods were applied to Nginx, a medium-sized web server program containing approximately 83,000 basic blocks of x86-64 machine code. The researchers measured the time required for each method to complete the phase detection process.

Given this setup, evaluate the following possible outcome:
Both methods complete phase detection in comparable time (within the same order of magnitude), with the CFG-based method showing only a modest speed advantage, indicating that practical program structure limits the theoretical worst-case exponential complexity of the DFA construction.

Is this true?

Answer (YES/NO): NO